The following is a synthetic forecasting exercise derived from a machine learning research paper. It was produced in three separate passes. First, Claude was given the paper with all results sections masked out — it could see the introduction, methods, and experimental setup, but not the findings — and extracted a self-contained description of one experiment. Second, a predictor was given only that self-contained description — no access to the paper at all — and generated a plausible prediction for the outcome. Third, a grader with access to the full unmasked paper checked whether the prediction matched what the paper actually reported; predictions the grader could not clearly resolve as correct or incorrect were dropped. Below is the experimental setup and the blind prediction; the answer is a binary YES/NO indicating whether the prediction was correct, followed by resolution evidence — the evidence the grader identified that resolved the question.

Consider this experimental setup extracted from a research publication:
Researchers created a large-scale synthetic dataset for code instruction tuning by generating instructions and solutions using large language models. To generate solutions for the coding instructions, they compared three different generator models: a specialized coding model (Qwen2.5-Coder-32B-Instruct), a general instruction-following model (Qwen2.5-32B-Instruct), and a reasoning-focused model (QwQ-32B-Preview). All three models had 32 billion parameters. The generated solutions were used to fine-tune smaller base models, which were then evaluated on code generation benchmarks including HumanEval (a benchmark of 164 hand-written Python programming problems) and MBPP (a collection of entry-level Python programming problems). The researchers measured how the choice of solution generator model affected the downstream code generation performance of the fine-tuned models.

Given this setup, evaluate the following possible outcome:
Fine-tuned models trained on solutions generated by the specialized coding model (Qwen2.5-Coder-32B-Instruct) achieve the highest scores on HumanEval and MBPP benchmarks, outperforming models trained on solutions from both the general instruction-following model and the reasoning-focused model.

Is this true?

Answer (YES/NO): YES